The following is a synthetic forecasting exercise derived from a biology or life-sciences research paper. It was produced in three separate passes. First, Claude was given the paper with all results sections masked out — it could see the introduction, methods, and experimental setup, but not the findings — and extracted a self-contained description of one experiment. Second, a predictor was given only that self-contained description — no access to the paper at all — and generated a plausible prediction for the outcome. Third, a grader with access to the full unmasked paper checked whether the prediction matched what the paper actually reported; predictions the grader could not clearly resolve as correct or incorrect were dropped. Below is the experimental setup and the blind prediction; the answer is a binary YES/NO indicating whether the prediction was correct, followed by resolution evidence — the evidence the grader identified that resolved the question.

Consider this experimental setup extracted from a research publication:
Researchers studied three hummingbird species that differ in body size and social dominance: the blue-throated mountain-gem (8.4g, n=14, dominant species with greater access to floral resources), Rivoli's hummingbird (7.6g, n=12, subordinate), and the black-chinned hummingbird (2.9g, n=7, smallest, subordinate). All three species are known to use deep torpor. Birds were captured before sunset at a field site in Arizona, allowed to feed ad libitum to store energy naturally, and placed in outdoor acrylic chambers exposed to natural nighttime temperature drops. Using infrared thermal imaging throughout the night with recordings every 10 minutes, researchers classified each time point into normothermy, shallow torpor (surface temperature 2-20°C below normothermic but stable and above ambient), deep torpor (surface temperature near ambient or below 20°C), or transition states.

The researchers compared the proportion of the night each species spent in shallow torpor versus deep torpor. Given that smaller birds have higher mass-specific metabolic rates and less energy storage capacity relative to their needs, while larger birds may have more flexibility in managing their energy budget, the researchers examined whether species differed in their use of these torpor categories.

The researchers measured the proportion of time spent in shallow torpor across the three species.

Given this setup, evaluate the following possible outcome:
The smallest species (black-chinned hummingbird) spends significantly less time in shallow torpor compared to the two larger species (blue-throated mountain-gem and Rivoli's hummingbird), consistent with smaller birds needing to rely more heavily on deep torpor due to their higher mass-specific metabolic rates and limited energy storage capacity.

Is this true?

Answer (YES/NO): YES